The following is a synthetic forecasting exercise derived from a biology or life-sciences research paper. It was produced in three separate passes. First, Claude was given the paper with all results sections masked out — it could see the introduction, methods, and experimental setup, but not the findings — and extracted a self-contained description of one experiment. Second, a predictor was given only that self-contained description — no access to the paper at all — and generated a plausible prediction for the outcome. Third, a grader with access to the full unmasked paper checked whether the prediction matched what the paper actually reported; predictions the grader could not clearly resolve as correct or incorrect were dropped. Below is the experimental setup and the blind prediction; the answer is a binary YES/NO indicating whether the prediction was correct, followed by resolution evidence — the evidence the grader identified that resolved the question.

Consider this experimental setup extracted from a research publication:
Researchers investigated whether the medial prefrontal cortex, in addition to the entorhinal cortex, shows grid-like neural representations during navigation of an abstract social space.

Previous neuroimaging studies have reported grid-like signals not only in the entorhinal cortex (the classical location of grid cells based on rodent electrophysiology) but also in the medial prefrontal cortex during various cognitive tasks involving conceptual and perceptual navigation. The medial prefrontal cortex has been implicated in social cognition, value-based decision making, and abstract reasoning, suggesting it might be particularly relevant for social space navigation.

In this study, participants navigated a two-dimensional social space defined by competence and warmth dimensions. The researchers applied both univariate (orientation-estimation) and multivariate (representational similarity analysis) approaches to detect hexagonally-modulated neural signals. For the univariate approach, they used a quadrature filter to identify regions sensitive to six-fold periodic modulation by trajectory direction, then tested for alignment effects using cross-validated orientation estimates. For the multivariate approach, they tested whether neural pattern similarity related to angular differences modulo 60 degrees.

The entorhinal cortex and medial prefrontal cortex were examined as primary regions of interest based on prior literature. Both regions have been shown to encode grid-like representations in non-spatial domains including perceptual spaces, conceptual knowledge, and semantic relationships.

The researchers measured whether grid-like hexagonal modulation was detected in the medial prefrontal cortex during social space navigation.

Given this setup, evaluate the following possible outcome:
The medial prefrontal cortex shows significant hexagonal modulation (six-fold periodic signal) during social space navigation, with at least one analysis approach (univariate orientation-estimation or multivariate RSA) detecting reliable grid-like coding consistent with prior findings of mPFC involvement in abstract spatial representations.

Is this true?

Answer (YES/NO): YES